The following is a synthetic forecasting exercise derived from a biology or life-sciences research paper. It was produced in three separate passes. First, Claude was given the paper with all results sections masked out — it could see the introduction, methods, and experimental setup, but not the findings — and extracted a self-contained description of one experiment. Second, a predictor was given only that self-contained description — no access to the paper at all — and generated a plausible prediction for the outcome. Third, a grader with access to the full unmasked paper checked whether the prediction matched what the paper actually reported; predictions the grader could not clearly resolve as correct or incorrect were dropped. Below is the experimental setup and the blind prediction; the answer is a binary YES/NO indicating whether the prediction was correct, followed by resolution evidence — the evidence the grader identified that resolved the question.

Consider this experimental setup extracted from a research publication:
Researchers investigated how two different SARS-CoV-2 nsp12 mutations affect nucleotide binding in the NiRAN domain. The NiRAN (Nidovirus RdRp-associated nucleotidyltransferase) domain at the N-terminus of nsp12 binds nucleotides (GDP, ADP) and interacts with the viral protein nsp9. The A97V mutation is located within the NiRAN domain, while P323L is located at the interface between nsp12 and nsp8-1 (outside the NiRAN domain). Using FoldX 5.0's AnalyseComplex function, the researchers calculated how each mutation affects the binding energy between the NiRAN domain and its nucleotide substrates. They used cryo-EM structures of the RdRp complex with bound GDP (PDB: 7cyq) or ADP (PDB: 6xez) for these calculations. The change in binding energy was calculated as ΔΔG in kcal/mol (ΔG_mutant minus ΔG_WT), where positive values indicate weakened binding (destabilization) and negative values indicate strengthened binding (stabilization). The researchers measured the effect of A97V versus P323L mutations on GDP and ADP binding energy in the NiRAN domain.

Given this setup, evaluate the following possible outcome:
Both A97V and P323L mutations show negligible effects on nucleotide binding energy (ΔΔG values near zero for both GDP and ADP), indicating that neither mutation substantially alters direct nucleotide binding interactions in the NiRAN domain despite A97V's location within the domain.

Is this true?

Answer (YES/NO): NO